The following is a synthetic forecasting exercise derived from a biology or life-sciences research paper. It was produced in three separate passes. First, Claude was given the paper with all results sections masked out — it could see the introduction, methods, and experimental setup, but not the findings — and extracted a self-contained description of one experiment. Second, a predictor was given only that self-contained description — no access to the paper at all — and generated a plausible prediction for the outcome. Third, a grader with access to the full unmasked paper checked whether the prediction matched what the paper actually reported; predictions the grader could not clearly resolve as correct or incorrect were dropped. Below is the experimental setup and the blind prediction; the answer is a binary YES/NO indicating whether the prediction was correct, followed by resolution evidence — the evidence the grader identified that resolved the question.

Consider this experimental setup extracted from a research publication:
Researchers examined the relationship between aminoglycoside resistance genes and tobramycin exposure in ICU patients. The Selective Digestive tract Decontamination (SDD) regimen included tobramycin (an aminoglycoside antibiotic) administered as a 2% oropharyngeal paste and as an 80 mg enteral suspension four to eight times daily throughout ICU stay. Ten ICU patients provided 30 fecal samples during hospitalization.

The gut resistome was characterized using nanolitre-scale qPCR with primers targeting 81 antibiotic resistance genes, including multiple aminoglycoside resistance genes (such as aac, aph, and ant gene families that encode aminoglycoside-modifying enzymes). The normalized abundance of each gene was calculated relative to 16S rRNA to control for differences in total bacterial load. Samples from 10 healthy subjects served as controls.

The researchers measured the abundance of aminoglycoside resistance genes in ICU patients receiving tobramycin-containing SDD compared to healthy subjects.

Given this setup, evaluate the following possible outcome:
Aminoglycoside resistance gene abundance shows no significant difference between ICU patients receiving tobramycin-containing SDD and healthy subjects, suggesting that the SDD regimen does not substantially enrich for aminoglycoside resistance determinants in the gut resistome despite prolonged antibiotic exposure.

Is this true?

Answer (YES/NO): NO